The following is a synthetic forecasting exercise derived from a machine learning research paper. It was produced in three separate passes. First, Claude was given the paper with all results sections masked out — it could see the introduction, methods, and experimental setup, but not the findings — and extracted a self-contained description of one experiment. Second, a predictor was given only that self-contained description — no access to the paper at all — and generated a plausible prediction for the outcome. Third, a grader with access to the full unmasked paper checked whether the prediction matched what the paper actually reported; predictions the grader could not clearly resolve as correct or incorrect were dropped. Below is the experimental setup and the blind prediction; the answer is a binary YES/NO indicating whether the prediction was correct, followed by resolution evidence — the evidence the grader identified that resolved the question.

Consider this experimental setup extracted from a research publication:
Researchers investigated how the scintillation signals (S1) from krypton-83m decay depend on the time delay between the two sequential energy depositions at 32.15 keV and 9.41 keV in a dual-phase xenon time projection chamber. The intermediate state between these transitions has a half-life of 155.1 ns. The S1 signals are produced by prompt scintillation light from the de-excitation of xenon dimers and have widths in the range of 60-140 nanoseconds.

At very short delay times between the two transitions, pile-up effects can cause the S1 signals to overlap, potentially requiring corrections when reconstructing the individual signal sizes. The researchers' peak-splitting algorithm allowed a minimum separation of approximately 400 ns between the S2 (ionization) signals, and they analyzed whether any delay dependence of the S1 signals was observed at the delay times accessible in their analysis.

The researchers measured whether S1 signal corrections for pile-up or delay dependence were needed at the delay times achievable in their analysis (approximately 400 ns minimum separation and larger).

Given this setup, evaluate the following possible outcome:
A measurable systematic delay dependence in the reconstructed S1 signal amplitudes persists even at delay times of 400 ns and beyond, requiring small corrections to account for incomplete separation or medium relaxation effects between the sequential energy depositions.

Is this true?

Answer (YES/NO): NO